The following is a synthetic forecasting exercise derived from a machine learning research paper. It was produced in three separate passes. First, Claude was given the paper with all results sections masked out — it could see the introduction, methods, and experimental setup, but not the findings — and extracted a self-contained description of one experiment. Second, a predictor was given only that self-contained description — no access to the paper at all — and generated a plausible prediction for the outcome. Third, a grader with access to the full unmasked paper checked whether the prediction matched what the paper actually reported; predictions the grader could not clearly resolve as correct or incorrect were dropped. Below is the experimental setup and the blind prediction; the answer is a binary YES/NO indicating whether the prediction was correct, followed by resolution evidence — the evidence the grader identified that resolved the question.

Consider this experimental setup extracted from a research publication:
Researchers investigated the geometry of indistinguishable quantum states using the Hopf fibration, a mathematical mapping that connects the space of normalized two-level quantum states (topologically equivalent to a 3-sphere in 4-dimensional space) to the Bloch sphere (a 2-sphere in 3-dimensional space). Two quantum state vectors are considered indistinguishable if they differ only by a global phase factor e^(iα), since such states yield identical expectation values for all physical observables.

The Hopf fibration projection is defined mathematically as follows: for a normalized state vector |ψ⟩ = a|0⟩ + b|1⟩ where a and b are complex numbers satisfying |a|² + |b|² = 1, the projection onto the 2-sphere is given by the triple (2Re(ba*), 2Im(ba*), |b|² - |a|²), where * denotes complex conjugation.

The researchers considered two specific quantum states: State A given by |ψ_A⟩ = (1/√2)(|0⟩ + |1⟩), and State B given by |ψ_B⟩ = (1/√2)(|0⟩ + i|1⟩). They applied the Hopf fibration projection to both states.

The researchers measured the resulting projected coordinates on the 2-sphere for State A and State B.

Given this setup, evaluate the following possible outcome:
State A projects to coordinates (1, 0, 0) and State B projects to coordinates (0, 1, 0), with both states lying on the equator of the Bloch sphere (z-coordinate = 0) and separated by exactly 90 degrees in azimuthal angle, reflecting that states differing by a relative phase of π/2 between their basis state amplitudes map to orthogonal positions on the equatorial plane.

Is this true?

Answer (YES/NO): YES